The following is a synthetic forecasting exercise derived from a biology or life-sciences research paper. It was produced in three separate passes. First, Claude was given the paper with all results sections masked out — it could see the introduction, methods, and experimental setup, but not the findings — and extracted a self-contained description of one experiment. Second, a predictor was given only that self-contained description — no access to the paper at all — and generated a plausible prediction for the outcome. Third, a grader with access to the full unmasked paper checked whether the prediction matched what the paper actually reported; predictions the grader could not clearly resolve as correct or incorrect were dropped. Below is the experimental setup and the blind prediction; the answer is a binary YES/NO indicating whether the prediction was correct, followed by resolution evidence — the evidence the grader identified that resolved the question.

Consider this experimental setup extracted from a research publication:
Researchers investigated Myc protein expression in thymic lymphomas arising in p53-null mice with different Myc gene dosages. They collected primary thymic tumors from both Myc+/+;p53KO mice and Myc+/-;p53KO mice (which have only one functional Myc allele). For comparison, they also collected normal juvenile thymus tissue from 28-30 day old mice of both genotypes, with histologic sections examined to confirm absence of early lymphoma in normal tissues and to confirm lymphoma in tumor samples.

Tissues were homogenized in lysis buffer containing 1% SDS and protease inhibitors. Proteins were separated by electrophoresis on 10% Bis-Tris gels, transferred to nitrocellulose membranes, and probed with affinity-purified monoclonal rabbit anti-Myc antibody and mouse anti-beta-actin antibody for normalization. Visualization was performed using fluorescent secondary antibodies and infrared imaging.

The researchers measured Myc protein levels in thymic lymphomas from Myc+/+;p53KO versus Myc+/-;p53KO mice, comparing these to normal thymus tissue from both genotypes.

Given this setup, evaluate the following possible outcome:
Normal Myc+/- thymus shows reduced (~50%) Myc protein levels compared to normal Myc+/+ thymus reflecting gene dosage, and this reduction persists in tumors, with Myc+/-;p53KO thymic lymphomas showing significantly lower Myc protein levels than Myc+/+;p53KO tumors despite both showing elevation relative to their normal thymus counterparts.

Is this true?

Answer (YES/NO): NO